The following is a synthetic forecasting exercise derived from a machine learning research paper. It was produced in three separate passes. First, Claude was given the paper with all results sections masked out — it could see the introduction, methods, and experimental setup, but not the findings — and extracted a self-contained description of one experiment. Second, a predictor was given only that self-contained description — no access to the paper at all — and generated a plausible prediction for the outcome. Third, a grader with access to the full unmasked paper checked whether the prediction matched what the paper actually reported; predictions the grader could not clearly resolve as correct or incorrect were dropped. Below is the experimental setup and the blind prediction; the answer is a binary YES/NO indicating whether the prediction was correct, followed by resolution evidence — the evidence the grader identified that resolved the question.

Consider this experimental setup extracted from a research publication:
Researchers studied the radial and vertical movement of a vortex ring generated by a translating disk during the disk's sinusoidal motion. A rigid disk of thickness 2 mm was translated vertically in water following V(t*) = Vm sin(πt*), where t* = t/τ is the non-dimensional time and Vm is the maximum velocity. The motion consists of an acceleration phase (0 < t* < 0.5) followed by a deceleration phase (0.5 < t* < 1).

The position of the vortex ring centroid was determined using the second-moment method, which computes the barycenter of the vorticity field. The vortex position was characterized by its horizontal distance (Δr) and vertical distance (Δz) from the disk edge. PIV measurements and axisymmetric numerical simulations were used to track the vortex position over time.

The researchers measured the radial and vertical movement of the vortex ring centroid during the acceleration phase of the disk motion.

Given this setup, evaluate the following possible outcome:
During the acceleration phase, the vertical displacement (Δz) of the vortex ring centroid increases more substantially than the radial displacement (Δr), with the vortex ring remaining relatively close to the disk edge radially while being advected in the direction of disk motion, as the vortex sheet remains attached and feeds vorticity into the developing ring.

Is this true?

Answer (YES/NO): YES